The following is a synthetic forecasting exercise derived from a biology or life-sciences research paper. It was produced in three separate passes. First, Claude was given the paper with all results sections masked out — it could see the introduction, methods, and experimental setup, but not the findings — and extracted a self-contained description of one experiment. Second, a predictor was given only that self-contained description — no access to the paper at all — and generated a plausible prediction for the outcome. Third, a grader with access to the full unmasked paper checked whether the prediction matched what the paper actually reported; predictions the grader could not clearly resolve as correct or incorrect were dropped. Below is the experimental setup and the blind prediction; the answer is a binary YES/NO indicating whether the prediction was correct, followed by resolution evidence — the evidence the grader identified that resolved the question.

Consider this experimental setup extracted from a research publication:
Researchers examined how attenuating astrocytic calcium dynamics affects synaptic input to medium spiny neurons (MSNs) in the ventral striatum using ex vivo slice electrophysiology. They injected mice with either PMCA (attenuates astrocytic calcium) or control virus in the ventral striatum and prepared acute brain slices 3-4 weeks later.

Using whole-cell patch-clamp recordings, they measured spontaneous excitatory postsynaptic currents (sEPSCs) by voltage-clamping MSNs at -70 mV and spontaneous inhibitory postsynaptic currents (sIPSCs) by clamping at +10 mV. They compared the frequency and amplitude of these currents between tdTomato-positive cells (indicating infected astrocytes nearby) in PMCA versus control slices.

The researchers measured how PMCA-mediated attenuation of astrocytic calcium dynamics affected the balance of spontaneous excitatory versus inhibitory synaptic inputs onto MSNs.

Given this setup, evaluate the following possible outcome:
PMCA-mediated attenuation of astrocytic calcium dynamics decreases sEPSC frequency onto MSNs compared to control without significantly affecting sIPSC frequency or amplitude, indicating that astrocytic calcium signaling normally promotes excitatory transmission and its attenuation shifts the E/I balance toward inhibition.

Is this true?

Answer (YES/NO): NO